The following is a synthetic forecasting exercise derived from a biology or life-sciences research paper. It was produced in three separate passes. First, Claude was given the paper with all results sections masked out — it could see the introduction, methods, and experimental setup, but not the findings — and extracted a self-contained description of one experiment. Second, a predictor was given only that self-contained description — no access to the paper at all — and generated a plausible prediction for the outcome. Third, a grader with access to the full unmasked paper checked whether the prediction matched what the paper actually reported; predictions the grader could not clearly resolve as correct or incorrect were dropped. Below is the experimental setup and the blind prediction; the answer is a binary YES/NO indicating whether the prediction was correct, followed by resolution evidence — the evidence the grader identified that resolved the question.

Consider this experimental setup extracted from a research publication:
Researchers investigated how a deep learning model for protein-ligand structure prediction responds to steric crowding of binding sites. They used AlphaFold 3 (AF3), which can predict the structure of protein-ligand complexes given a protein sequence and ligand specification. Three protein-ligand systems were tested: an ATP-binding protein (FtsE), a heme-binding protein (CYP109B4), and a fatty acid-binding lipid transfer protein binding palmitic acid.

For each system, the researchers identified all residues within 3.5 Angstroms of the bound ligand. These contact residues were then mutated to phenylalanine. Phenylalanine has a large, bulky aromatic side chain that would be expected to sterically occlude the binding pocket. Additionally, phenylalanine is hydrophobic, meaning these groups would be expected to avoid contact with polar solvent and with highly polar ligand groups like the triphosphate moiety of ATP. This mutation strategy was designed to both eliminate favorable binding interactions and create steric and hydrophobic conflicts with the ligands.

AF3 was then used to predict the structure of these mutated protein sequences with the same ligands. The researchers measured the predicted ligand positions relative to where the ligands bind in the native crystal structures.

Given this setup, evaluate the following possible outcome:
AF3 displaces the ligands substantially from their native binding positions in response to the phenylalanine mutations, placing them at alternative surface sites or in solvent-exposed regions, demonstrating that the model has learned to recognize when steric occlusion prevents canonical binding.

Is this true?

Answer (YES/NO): NO